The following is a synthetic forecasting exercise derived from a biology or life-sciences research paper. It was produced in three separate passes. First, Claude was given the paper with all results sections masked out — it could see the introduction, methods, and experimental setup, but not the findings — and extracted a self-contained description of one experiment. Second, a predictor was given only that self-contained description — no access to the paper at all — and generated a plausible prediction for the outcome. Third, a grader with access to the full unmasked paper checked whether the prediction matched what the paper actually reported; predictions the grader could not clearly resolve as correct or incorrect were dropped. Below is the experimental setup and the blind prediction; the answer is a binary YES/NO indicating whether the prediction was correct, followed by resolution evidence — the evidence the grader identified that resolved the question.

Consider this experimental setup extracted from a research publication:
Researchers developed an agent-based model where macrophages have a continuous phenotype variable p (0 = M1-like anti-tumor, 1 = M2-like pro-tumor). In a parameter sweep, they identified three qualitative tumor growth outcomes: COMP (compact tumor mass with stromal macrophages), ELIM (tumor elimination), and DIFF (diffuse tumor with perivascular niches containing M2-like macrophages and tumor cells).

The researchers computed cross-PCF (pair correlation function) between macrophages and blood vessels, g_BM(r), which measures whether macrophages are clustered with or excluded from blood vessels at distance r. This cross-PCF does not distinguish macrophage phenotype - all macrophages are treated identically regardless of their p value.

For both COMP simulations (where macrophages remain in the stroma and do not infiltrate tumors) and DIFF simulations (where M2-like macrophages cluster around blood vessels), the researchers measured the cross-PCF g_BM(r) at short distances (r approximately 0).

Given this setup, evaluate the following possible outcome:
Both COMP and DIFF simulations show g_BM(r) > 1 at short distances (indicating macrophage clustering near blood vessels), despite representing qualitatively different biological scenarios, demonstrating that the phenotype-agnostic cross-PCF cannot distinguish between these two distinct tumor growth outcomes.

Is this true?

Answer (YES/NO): YES